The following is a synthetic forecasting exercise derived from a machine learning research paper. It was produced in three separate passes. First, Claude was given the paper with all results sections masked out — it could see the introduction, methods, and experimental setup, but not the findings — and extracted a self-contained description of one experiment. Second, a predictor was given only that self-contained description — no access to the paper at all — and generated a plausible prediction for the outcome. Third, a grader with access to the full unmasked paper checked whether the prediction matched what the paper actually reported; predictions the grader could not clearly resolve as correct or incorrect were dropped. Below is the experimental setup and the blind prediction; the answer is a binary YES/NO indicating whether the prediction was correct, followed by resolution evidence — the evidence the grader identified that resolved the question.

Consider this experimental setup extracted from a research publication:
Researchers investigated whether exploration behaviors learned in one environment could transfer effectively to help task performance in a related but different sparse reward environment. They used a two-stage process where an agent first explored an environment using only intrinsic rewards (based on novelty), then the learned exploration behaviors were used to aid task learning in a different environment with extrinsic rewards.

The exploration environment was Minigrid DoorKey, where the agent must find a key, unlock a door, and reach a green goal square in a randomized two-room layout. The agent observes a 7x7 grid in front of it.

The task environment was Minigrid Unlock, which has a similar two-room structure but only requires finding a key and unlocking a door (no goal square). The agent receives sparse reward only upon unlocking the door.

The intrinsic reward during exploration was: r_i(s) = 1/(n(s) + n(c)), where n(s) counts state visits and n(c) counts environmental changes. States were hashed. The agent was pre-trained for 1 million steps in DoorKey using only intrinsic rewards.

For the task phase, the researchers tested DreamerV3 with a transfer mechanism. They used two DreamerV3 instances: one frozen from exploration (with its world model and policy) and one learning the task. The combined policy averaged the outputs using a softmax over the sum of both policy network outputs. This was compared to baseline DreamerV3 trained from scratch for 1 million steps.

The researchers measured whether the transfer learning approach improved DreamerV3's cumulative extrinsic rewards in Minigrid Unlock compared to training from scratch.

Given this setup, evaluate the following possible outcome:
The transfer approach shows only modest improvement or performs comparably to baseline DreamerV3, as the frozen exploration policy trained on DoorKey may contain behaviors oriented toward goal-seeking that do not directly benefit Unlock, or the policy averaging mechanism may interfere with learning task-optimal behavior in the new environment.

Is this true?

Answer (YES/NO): NO